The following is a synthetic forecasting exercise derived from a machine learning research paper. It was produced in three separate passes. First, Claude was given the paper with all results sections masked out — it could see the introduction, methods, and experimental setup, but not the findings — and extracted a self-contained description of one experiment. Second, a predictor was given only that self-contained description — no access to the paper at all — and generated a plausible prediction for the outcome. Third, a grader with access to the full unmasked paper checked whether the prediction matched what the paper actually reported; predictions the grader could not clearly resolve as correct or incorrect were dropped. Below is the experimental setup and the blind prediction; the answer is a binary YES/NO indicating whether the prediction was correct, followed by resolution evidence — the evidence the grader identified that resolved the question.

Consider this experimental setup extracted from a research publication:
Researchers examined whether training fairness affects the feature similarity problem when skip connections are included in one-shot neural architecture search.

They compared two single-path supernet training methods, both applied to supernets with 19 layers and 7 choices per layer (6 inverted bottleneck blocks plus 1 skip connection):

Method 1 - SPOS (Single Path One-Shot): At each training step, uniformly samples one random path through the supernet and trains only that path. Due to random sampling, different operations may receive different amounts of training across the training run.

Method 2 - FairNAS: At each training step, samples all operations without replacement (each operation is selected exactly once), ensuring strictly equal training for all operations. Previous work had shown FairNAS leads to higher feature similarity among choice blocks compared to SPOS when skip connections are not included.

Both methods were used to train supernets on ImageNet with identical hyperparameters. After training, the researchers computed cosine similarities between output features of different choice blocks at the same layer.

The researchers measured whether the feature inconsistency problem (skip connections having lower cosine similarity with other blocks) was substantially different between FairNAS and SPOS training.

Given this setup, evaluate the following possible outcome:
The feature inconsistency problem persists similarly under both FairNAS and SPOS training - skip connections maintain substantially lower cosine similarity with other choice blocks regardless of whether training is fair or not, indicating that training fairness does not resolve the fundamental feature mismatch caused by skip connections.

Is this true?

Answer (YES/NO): YES